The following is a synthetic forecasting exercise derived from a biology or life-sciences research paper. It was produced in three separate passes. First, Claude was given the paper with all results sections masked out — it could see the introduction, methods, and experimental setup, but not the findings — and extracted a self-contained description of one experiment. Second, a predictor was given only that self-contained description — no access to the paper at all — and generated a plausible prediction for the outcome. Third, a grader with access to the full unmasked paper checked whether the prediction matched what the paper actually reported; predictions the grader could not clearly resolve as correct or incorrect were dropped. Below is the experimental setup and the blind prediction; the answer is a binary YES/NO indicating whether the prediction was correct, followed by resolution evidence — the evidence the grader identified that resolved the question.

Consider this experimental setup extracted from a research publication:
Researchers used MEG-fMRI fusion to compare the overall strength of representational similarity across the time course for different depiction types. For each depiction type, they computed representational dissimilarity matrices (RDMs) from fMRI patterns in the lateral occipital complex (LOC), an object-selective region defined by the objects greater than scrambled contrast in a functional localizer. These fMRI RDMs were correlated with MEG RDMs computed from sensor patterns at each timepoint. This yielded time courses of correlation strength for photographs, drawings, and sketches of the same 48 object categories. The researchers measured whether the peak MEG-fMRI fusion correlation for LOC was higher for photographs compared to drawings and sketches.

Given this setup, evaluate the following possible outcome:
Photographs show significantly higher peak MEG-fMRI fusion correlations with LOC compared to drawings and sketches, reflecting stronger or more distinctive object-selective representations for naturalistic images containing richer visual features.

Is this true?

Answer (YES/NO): NO